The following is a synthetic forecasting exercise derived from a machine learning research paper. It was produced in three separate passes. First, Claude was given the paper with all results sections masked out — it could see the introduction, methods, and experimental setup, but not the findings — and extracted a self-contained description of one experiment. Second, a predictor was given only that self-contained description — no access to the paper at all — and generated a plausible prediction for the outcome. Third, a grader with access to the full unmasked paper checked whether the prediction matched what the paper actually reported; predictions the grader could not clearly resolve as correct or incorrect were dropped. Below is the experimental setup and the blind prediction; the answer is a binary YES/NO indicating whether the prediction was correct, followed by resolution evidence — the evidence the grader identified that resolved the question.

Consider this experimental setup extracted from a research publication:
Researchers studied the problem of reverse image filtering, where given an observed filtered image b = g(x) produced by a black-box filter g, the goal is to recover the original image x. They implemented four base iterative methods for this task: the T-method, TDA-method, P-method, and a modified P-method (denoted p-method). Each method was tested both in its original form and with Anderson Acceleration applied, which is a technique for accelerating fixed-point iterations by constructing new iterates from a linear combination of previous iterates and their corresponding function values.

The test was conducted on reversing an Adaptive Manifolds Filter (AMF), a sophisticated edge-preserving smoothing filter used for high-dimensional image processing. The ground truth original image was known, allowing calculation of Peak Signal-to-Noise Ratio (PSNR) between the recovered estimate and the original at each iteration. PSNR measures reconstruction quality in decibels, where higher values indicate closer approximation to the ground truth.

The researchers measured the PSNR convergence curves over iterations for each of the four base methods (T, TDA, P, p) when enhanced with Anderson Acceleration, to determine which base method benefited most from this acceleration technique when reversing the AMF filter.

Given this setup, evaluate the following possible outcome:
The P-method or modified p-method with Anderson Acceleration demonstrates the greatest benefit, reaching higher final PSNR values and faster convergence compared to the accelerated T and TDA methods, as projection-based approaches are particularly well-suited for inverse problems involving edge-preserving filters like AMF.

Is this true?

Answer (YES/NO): NO